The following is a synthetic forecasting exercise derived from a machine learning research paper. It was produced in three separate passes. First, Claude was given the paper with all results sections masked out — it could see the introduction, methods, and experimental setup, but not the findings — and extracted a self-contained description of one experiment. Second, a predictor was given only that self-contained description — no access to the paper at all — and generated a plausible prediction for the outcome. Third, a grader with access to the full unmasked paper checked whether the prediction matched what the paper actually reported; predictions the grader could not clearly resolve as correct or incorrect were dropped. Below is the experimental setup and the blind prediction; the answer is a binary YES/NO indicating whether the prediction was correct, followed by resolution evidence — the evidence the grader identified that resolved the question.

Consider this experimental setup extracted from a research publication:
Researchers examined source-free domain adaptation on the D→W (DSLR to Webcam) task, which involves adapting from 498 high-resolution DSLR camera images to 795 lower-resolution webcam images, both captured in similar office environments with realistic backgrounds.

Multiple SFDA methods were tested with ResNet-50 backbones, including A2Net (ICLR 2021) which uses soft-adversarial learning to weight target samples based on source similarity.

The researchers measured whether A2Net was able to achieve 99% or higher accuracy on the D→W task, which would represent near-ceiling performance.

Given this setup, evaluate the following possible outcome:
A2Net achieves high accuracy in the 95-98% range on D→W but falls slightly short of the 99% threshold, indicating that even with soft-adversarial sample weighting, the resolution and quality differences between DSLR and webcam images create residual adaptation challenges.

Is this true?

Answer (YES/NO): NO